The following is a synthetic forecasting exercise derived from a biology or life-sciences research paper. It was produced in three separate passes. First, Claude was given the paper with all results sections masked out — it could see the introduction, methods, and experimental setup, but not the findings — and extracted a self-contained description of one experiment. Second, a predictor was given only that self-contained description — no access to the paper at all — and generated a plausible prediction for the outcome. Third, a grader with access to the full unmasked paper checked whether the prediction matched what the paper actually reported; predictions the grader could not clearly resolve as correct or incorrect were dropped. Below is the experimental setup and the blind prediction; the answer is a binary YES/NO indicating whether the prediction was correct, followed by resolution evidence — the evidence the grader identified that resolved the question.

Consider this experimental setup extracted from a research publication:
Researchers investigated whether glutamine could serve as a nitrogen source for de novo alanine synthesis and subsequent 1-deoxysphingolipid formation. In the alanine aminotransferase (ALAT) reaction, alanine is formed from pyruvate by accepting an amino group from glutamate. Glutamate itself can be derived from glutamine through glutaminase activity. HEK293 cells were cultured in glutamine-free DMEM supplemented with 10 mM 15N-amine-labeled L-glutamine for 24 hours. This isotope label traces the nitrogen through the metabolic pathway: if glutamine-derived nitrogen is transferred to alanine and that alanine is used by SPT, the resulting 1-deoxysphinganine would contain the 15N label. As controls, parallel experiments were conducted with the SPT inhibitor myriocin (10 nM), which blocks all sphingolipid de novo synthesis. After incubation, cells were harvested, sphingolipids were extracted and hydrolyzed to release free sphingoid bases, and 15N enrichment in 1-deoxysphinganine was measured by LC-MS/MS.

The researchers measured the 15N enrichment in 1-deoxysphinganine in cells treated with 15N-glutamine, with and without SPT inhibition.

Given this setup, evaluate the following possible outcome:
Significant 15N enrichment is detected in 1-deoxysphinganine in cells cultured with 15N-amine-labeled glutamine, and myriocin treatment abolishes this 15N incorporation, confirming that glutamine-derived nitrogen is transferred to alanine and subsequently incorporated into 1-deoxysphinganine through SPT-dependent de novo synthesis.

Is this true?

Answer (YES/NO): YES